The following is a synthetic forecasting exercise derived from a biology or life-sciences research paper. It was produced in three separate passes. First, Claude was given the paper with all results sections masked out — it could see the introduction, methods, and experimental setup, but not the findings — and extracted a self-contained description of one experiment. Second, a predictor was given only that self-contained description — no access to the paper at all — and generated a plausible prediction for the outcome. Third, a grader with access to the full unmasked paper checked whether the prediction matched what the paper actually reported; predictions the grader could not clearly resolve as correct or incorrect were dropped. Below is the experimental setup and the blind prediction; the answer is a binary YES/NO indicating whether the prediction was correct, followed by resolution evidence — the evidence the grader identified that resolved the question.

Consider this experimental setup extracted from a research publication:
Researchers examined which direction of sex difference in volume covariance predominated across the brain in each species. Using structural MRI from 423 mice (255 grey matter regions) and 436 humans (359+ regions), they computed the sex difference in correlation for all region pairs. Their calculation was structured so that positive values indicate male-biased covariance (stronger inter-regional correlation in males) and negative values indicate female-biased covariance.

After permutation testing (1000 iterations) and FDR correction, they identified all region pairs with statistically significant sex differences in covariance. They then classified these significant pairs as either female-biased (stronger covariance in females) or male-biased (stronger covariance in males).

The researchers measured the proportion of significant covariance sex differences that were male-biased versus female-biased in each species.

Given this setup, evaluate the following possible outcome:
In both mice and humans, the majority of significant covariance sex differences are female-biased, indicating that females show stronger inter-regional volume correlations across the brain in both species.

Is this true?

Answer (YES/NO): YES